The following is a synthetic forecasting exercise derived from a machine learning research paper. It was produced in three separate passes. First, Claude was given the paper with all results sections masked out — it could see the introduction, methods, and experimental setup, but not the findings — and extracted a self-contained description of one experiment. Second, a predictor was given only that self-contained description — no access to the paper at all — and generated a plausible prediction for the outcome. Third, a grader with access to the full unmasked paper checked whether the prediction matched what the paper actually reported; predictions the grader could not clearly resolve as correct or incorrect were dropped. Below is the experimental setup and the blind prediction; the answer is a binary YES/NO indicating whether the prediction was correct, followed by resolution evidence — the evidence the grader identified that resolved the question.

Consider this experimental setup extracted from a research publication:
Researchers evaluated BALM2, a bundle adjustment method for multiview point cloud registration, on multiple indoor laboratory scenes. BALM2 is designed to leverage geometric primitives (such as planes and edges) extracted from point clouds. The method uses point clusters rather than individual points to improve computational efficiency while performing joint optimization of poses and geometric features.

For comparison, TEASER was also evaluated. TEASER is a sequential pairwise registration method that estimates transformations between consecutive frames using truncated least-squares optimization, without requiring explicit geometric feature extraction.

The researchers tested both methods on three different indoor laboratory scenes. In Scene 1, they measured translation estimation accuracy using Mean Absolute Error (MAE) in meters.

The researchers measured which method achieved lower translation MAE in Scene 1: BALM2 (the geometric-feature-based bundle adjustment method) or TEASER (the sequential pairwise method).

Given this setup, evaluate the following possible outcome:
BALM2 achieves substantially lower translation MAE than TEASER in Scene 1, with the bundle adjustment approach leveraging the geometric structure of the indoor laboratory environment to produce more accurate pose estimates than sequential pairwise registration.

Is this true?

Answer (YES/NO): NO